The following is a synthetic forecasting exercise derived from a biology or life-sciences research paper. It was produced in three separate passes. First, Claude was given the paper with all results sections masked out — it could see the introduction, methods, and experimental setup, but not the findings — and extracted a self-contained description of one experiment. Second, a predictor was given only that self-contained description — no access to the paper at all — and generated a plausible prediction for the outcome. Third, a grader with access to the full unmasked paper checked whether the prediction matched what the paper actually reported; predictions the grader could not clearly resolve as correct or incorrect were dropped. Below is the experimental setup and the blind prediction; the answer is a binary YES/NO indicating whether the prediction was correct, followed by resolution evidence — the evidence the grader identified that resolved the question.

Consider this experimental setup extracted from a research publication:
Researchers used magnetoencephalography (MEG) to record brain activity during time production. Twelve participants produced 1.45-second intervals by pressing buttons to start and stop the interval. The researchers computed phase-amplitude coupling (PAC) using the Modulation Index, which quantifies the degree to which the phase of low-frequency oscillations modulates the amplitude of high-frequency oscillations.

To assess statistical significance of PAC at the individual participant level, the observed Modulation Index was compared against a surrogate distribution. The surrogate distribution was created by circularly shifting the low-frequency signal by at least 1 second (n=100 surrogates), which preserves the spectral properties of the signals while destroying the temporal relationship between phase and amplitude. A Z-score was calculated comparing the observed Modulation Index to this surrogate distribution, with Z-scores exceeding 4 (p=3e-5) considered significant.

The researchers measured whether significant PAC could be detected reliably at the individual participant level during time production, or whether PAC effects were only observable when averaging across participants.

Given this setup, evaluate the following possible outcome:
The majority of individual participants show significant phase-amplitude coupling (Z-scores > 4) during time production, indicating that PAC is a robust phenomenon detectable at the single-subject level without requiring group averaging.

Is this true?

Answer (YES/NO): YES